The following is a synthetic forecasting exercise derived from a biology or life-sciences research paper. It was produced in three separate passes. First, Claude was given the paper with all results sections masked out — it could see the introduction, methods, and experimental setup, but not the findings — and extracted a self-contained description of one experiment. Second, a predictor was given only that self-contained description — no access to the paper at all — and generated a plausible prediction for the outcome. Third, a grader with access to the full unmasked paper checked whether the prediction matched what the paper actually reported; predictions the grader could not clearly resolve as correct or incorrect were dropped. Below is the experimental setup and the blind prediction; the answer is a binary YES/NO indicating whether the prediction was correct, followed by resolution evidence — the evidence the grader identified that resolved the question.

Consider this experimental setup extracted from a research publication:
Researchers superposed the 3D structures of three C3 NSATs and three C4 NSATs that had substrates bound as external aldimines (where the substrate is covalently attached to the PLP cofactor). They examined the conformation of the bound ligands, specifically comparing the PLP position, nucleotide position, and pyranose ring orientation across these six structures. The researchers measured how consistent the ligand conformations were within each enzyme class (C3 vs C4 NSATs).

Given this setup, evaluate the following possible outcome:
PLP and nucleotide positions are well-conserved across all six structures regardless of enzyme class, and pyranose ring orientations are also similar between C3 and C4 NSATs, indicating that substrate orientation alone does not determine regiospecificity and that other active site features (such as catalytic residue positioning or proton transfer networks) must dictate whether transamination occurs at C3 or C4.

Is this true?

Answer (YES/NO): NO